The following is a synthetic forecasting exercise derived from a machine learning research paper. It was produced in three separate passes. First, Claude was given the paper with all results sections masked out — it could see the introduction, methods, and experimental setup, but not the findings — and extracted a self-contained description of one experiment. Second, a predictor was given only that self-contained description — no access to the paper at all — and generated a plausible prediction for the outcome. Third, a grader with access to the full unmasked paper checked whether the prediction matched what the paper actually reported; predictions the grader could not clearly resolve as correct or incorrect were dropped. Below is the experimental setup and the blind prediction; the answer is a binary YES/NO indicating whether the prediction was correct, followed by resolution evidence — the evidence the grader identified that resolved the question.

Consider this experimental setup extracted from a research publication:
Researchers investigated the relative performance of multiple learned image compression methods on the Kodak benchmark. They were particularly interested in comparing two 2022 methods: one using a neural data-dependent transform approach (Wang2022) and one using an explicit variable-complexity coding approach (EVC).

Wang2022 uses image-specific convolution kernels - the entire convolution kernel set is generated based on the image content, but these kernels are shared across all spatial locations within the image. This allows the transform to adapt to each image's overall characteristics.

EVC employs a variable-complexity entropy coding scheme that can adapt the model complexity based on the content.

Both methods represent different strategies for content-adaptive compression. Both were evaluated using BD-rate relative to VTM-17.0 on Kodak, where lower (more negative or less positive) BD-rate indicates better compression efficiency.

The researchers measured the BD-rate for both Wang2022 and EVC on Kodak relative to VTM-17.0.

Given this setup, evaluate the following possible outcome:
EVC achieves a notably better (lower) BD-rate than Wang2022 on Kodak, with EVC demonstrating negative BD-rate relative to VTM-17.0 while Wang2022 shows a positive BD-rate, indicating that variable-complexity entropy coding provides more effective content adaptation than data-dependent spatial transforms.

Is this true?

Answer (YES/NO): NO